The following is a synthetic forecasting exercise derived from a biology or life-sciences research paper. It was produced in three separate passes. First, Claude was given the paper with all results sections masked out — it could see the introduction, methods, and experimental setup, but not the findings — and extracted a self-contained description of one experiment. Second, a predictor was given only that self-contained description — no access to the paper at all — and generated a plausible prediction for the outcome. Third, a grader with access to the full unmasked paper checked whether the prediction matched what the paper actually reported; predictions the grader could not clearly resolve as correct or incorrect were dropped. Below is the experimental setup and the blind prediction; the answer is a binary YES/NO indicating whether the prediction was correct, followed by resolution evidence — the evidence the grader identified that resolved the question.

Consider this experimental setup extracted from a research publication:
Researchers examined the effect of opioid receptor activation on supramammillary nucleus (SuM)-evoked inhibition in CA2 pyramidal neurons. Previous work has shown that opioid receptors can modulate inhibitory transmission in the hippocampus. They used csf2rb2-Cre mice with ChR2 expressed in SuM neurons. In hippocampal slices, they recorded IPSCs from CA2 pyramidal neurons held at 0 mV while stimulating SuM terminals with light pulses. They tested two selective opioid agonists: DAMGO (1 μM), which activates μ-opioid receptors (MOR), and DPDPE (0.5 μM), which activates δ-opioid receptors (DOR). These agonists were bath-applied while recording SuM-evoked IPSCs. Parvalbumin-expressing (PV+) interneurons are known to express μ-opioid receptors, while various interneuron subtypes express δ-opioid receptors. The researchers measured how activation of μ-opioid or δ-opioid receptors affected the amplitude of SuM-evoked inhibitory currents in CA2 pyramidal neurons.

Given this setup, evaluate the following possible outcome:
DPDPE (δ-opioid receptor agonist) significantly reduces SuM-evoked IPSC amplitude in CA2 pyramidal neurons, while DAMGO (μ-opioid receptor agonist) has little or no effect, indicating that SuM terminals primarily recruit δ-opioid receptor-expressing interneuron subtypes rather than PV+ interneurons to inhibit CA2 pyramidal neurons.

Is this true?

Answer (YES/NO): NO